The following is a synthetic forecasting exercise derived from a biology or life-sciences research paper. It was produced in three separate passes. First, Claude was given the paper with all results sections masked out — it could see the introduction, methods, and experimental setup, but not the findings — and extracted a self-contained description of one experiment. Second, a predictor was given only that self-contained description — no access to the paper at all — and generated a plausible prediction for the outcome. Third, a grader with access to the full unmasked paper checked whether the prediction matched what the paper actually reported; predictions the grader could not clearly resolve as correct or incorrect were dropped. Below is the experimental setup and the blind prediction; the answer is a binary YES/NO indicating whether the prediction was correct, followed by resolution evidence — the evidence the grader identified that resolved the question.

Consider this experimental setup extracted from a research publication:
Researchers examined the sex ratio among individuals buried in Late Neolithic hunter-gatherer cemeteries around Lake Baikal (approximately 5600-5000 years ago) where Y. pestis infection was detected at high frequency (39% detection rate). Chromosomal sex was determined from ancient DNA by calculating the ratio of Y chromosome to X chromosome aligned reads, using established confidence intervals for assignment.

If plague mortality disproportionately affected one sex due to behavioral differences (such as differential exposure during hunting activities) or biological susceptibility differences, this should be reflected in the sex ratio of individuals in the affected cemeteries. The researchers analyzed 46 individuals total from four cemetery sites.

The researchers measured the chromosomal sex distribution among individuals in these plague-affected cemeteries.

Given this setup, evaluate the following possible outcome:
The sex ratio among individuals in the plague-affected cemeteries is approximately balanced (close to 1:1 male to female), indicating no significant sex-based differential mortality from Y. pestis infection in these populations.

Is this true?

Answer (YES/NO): YES